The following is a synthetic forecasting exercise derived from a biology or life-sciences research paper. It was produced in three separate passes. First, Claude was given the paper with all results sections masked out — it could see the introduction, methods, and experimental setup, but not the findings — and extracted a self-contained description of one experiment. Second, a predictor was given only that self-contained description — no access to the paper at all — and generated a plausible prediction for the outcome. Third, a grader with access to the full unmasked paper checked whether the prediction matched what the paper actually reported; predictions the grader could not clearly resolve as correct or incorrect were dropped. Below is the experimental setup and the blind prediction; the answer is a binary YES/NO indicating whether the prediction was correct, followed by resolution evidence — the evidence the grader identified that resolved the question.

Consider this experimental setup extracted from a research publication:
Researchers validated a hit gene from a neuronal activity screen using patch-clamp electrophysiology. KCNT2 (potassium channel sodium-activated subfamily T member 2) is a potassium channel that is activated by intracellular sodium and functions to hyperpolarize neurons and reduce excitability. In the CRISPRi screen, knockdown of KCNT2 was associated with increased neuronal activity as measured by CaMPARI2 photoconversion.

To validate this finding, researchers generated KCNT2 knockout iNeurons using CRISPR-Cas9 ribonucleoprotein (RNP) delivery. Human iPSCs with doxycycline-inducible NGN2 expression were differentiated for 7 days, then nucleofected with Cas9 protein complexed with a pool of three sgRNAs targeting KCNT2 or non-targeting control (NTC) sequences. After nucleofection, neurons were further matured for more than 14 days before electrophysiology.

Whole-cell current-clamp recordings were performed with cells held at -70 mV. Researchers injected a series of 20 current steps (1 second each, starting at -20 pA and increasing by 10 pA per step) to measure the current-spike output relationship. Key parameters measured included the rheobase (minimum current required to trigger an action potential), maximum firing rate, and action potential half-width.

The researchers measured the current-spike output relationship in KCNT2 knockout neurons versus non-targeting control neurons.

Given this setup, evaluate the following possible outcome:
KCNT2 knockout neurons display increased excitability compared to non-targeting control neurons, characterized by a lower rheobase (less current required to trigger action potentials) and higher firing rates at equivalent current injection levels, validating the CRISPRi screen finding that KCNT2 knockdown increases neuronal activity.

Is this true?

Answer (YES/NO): NO